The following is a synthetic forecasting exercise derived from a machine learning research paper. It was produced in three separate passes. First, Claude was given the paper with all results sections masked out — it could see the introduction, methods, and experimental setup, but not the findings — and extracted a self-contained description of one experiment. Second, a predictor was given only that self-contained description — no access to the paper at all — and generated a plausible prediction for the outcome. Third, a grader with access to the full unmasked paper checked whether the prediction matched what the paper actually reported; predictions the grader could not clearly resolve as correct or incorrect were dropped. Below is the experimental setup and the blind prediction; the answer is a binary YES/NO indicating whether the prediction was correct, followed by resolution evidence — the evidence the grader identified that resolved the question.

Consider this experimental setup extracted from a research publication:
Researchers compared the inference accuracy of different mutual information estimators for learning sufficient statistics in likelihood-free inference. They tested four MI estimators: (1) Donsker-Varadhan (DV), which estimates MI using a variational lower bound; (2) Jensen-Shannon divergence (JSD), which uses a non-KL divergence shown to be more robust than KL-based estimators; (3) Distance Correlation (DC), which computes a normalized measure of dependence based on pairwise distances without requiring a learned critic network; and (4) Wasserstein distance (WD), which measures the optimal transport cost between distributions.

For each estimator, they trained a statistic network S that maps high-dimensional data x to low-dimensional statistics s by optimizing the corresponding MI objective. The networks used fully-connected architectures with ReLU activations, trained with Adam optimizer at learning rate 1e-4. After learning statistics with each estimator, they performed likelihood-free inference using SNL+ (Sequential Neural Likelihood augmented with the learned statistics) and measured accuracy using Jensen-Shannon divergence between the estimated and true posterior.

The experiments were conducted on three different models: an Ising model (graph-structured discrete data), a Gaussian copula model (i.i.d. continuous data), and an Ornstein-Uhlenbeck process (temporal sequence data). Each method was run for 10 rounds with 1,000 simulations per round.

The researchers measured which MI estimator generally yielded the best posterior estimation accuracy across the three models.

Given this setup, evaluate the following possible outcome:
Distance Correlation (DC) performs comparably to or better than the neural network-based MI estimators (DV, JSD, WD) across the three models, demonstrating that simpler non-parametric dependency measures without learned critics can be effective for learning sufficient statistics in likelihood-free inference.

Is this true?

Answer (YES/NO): NO